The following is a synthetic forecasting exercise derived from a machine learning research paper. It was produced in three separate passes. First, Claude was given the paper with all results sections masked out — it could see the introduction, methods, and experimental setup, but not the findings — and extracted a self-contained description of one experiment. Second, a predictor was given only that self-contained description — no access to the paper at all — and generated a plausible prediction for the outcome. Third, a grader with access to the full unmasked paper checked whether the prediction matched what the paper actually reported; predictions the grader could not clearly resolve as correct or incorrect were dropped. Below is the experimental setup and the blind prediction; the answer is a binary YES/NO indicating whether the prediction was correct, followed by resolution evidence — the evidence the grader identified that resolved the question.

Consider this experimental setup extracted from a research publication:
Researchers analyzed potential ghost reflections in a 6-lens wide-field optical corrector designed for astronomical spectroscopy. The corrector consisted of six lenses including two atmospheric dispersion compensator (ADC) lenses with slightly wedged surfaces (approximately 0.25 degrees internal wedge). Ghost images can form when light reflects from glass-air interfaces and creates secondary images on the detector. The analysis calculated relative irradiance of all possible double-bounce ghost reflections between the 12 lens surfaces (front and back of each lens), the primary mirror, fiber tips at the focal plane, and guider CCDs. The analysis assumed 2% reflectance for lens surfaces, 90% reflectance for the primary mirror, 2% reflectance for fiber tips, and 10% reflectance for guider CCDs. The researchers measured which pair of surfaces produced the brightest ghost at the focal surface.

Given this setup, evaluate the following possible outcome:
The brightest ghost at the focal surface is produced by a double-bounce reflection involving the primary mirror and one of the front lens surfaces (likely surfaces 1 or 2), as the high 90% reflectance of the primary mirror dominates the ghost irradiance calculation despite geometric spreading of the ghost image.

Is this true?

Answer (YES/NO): NO